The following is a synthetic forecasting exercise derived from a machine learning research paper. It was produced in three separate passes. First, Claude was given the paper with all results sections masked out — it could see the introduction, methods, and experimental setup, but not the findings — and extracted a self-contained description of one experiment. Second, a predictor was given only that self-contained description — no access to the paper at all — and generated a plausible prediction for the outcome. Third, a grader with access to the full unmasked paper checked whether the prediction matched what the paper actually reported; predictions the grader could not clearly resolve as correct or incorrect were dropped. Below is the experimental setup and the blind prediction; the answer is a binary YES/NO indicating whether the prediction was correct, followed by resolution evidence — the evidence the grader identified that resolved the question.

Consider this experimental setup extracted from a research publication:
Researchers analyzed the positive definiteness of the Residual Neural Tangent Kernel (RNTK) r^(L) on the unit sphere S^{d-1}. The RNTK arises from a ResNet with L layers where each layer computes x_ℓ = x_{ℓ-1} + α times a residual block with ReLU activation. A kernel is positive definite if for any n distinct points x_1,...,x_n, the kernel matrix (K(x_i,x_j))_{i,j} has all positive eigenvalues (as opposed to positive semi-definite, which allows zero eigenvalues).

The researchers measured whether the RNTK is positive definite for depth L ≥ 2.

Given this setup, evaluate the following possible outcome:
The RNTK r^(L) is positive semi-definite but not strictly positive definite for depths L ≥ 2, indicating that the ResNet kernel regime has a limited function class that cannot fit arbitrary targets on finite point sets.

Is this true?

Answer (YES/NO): NO